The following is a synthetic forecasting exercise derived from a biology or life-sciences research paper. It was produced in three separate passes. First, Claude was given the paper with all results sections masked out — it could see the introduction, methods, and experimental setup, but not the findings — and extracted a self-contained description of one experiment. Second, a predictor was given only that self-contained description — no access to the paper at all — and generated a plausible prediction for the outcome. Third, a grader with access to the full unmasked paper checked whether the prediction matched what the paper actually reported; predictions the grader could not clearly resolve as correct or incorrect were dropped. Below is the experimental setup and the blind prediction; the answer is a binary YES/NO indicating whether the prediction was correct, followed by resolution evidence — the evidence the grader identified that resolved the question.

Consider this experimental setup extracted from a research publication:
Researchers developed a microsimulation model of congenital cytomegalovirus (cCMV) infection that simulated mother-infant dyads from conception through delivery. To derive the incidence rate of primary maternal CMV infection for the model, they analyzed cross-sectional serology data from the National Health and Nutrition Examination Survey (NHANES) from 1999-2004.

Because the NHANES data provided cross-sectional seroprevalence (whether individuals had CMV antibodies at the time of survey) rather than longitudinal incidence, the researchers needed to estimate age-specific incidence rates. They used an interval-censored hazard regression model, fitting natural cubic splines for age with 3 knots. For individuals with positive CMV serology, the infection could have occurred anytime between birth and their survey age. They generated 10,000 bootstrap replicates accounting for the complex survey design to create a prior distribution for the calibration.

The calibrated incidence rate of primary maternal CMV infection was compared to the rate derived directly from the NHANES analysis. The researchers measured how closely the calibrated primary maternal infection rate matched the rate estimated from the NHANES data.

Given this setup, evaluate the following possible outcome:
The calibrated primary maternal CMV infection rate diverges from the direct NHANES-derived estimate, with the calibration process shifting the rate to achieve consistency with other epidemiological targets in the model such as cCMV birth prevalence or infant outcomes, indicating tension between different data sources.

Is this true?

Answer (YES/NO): NO